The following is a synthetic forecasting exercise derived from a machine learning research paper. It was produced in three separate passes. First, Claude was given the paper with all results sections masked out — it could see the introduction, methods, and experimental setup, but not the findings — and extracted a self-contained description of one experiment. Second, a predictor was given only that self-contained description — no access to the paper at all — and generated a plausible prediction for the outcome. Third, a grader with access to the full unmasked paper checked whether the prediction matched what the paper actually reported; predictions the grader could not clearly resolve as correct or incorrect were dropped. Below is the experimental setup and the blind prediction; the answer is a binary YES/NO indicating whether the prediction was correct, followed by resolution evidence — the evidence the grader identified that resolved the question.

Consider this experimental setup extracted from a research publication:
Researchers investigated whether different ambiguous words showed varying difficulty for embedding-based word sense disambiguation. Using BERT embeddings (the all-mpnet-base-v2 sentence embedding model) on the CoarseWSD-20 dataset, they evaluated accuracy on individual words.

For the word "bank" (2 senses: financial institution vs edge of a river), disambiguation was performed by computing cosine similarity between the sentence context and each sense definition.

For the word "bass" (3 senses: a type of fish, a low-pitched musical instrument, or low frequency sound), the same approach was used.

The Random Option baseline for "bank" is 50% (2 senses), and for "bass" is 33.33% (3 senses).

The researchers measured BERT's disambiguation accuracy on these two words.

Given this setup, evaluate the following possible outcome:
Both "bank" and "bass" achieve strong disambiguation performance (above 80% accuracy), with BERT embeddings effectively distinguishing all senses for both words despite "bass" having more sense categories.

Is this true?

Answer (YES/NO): NO